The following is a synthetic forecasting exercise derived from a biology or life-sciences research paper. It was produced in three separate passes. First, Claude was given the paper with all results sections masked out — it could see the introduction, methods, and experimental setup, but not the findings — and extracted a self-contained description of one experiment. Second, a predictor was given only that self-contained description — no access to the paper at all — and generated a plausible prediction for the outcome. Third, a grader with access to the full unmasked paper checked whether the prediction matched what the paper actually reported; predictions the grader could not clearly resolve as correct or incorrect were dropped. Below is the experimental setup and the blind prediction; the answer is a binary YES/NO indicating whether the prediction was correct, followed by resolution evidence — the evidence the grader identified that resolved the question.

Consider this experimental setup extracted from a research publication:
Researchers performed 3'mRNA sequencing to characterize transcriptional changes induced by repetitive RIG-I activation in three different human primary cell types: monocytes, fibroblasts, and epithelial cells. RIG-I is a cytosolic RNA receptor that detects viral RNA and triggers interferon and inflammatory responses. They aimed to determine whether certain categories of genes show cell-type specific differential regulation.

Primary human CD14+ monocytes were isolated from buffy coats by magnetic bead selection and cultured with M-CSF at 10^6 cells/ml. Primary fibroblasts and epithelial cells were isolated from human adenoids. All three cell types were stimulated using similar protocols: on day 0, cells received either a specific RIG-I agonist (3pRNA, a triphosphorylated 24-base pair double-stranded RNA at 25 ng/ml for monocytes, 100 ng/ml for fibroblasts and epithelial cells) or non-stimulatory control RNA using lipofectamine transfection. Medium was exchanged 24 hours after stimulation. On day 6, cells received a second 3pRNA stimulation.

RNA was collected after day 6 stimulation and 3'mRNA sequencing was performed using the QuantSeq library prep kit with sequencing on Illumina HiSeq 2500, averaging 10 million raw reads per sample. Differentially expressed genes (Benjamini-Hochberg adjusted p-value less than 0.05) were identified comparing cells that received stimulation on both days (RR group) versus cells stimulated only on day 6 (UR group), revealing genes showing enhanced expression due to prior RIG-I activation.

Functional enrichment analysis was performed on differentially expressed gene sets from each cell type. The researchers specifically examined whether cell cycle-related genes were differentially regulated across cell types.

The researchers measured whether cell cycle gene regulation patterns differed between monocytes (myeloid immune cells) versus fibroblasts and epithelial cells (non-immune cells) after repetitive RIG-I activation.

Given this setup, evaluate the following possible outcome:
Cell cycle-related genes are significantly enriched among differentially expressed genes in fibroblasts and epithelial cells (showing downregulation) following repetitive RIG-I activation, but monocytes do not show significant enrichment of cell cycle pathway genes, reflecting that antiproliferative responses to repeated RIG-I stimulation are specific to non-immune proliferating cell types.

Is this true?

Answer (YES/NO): NO